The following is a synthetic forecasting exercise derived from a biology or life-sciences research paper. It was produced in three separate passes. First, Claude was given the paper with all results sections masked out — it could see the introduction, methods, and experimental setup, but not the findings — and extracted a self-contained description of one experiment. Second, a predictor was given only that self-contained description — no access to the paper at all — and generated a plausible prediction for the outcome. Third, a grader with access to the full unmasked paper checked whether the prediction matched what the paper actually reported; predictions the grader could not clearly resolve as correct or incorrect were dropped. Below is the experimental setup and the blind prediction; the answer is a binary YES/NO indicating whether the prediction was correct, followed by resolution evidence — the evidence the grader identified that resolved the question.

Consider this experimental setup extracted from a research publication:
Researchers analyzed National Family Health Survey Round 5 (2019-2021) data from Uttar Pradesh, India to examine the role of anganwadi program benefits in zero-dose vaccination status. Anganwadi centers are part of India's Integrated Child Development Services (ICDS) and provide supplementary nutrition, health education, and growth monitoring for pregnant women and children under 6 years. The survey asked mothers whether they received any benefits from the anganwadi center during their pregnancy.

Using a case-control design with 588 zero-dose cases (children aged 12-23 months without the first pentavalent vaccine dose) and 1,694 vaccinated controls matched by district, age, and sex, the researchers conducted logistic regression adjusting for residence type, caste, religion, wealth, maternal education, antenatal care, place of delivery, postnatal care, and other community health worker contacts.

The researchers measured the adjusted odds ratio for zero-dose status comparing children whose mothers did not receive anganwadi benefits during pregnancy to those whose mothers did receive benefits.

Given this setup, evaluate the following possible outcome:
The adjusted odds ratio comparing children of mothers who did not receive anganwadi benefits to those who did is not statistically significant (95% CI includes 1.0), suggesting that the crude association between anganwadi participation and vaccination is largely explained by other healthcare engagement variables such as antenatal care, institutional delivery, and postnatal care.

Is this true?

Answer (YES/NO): NO